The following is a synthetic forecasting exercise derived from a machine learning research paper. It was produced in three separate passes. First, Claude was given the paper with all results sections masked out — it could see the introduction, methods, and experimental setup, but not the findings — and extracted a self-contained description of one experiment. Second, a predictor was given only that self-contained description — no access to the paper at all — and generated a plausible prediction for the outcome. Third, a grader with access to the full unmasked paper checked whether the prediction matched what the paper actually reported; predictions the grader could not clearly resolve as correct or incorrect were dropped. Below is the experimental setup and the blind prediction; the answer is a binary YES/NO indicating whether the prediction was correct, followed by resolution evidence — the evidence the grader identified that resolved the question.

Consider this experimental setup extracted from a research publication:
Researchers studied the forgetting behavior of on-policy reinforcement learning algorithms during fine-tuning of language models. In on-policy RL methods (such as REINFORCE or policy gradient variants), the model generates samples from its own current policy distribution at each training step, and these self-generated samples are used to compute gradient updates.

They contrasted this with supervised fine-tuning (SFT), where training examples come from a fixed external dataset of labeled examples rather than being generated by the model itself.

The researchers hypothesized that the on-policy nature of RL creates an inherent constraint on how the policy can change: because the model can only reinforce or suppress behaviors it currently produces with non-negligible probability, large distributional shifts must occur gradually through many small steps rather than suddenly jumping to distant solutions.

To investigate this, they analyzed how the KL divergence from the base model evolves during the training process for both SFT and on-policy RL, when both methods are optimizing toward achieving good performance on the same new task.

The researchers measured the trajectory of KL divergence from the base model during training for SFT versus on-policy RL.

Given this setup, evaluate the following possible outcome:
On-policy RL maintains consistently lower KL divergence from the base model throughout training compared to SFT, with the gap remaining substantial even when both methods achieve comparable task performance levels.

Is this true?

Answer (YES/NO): YES